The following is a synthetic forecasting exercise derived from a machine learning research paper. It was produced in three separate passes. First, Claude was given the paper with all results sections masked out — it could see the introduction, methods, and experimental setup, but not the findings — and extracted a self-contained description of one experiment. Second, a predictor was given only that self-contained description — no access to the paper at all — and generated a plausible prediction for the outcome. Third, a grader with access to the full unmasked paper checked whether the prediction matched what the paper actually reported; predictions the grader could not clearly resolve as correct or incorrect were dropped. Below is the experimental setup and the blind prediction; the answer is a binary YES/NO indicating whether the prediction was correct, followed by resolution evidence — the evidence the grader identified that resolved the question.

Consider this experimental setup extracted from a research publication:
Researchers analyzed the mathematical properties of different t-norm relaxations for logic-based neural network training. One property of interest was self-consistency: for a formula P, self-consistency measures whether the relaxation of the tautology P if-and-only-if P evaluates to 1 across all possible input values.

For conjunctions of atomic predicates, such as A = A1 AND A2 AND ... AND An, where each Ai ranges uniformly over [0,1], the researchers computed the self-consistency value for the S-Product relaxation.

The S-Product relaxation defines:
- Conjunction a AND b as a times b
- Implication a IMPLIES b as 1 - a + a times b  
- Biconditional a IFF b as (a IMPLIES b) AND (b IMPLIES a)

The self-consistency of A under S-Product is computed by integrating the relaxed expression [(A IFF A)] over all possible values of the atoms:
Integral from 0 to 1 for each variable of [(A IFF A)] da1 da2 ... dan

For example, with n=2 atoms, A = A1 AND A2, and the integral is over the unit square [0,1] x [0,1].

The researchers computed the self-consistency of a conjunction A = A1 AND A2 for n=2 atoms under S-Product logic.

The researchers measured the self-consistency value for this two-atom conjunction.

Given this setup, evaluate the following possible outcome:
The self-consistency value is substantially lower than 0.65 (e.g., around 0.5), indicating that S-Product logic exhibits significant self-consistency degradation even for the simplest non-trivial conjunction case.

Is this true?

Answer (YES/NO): NO